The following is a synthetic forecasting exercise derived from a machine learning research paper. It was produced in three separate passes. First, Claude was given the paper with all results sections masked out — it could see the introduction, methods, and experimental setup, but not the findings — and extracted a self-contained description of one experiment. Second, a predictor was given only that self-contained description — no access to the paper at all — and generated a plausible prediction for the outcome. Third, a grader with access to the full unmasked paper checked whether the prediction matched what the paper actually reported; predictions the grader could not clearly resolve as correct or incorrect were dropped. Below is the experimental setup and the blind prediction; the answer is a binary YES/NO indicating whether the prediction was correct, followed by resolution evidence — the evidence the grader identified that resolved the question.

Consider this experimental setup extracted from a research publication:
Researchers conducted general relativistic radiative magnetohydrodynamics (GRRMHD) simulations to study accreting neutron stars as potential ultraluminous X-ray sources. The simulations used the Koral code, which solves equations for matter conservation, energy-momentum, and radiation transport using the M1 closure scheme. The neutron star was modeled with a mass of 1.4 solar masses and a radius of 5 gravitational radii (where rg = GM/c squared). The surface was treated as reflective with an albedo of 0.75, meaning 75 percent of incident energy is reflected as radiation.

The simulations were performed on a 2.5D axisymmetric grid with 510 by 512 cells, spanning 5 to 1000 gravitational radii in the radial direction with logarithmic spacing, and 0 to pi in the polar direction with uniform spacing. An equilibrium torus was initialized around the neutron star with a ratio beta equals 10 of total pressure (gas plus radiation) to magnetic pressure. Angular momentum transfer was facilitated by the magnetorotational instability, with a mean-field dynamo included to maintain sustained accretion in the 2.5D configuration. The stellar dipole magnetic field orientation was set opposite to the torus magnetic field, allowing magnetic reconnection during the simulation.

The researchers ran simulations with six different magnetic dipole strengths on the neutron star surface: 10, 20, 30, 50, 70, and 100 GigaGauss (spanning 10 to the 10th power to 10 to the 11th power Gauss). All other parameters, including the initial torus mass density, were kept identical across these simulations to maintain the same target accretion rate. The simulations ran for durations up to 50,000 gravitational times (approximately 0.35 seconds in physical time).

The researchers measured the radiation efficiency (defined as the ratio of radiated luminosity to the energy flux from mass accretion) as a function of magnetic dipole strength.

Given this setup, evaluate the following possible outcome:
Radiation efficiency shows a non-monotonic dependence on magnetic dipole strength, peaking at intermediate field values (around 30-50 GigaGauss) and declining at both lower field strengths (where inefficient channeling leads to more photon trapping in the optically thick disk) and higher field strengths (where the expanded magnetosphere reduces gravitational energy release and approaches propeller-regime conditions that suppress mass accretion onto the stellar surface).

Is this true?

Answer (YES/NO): NO